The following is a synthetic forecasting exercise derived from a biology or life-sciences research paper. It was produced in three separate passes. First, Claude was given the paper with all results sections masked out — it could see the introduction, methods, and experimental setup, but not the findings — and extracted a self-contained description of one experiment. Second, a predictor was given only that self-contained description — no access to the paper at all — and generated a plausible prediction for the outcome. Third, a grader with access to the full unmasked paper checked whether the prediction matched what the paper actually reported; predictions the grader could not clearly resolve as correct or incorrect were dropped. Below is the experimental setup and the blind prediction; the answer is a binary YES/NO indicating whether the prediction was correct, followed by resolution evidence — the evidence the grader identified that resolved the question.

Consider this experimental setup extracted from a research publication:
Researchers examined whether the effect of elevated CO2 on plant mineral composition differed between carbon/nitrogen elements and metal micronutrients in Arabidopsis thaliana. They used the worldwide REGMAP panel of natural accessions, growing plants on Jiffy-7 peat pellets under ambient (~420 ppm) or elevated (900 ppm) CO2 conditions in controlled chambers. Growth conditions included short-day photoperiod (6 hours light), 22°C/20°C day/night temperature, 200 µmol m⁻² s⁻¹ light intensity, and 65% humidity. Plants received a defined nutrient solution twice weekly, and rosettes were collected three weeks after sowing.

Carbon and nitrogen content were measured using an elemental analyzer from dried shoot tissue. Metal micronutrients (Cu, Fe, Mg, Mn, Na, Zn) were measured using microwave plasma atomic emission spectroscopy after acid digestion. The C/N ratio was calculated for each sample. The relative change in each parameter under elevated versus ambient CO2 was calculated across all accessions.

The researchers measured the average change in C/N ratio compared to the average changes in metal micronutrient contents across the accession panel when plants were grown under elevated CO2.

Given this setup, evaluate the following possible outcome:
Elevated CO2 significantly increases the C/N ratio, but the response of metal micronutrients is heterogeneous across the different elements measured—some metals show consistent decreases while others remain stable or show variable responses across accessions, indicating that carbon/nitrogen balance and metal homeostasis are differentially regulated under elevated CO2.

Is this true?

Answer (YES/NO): YES